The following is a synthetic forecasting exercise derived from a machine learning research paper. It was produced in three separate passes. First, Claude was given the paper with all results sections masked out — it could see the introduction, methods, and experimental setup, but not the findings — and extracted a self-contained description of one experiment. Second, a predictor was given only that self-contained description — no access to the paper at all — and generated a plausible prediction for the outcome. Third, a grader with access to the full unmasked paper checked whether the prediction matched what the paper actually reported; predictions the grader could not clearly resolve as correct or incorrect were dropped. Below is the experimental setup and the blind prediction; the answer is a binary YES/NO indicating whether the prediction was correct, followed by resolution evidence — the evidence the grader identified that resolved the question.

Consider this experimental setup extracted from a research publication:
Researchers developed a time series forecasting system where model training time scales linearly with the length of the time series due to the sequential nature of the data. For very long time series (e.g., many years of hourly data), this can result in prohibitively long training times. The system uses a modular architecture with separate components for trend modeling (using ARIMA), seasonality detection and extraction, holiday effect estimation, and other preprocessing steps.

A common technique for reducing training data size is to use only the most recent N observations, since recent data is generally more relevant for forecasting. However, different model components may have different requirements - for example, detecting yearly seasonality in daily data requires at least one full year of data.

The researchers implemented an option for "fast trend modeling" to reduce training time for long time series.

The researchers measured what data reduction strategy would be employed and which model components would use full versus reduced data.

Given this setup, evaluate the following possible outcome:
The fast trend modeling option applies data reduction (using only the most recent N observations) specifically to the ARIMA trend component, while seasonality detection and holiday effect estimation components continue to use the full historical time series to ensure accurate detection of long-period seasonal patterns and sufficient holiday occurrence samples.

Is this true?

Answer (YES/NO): YES